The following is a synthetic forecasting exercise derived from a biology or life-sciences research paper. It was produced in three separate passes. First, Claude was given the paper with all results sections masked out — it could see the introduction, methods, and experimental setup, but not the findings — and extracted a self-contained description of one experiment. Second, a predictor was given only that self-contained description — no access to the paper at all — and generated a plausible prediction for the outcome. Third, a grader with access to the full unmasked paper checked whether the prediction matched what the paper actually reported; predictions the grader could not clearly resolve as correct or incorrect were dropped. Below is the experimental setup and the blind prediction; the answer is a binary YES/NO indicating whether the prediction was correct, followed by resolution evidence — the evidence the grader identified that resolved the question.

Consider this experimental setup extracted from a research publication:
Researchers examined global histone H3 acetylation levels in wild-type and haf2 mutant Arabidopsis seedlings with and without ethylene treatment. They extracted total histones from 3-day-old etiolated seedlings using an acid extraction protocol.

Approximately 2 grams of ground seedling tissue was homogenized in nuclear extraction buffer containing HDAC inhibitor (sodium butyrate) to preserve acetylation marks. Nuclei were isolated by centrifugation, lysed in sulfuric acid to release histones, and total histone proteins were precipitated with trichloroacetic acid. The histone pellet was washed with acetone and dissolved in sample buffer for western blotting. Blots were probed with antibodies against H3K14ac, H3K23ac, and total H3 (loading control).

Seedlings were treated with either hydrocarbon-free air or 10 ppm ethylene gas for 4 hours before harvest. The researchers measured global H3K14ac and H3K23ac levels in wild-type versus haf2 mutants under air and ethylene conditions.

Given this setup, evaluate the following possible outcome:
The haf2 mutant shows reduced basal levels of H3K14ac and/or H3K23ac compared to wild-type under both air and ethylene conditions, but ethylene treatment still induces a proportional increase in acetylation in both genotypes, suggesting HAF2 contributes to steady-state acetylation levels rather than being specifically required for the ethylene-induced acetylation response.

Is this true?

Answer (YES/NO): NO